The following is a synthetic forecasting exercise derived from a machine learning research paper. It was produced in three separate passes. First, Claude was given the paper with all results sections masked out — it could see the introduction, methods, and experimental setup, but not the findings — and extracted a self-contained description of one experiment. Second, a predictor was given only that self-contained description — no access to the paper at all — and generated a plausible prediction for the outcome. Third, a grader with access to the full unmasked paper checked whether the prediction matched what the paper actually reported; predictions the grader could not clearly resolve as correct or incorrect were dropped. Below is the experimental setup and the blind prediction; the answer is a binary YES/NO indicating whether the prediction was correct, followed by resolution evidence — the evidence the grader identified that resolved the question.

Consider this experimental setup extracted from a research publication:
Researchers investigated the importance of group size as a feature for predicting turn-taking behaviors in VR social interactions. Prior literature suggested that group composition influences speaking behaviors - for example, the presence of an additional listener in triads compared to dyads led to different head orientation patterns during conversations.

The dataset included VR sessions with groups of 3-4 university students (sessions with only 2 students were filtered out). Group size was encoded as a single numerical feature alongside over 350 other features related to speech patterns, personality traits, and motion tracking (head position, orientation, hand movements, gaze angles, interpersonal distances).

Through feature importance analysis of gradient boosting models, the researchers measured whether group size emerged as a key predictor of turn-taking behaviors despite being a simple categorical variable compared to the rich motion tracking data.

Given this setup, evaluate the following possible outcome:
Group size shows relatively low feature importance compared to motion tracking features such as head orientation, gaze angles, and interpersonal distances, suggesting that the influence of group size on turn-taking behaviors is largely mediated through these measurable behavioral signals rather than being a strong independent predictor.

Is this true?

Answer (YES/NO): NO